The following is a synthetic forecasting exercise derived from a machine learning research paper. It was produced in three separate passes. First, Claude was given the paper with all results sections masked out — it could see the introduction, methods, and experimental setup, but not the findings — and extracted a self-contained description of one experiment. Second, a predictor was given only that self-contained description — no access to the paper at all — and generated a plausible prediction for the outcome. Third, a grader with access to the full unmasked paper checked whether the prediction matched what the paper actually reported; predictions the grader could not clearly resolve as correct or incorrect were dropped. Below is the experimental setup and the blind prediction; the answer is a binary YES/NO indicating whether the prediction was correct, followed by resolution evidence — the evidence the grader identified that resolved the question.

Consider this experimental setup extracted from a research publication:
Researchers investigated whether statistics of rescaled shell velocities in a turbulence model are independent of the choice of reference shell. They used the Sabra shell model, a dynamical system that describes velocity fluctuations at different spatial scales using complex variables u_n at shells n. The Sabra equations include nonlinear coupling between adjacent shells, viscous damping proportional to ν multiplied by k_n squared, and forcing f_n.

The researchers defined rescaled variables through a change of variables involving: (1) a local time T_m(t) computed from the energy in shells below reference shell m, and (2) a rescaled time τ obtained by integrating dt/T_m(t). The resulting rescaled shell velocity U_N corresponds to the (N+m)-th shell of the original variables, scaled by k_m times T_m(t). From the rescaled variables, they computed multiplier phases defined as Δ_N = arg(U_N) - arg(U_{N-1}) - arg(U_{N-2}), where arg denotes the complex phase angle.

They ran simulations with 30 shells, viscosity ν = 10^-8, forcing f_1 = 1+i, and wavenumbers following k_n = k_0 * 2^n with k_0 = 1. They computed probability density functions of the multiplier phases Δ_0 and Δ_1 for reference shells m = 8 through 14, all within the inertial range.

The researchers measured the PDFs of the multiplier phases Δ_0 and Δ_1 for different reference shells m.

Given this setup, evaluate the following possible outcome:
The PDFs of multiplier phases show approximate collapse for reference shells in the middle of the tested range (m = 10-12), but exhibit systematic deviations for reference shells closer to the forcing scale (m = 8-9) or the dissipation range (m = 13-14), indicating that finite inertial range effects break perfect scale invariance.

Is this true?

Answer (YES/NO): NO